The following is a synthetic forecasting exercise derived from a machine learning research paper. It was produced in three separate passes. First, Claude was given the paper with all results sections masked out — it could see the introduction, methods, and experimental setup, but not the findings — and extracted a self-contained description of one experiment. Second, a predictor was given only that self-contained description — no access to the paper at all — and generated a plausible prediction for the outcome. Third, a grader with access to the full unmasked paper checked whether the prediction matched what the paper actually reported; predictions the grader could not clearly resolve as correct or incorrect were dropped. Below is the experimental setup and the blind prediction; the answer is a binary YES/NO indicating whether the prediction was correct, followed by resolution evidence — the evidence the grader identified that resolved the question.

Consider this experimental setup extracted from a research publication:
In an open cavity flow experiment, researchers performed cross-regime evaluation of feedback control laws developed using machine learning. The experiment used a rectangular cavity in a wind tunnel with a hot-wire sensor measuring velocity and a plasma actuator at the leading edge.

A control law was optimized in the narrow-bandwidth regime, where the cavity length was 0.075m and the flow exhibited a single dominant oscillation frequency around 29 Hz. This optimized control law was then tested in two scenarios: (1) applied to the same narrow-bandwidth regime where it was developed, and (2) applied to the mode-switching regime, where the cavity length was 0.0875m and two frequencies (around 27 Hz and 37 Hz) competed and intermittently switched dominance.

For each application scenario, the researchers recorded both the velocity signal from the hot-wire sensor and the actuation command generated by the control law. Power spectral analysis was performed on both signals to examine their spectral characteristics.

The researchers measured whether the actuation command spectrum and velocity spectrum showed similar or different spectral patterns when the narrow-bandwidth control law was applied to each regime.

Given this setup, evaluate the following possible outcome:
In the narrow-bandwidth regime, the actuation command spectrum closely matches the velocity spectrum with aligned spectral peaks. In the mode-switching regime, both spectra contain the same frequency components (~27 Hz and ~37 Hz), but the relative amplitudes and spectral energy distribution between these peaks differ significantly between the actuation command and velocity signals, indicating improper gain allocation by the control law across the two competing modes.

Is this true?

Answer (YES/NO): NO